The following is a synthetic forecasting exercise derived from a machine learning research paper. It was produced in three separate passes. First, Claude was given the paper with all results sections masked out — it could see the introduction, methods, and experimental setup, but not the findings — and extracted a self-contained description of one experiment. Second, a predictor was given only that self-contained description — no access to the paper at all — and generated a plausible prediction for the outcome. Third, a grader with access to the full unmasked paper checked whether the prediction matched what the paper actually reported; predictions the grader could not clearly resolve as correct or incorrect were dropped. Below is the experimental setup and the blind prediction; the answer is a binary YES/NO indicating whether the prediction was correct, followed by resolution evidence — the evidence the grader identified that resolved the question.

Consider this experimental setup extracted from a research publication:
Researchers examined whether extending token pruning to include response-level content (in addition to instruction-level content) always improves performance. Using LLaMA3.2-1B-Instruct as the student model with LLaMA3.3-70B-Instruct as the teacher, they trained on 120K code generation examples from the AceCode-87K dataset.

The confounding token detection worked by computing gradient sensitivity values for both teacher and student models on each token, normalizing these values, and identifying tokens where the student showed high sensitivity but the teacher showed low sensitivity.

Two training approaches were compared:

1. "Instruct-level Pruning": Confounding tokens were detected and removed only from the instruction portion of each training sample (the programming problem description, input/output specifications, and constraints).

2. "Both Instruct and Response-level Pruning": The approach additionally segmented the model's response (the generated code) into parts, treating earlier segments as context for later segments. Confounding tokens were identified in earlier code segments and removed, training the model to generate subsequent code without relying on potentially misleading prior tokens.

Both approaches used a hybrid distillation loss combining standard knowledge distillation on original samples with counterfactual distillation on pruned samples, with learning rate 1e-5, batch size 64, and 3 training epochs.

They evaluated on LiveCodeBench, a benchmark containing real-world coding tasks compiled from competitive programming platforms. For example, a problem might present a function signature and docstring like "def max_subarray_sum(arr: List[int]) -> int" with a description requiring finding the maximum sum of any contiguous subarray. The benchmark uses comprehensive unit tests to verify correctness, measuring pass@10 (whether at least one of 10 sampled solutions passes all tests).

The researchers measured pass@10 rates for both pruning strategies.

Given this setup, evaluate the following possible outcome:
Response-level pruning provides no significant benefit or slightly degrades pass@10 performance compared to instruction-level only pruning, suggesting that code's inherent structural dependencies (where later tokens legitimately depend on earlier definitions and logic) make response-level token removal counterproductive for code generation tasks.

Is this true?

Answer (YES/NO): YES